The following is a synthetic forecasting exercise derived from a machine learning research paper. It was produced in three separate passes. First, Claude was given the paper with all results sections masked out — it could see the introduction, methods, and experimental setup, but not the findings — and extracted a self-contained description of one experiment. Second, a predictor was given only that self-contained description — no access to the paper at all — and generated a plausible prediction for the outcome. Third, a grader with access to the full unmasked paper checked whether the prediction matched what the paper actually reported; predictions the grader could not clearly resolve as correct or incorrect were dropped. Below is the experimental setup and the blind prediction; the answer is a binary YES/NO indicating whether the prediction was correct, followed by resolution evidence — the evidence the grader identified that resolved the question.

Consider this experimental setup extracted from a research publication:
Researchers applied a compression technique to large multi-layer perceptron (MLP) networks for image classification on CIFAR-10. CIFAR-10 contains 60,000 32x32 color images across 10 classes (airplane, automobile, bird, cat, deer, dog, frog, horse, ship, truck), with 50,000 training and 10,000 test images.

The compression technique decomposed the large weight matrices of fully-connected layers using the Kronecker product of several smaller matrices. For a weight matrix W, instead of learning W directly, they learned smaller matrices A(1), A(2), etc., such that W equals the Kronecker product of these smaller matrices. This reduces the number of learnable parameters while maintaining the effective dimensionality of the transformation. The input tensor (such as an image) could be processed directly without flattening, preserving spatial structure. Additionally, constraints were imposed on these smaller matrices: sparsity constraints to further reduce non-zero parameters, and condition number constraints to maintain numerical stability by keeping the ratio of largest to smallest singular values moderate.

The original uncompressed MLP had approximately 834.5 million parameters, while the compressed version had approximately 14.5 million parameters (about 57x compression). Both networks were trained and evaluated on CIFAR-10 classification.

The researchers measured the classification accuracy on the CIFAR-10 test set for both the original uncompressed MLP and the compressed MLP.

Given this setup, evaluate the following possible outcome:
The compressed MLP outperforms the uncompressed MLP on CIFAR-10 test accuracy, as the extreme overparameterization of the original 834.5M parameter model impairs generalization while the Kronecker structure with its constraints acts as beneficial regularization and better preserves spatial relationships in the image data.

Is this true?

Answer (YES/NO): YES